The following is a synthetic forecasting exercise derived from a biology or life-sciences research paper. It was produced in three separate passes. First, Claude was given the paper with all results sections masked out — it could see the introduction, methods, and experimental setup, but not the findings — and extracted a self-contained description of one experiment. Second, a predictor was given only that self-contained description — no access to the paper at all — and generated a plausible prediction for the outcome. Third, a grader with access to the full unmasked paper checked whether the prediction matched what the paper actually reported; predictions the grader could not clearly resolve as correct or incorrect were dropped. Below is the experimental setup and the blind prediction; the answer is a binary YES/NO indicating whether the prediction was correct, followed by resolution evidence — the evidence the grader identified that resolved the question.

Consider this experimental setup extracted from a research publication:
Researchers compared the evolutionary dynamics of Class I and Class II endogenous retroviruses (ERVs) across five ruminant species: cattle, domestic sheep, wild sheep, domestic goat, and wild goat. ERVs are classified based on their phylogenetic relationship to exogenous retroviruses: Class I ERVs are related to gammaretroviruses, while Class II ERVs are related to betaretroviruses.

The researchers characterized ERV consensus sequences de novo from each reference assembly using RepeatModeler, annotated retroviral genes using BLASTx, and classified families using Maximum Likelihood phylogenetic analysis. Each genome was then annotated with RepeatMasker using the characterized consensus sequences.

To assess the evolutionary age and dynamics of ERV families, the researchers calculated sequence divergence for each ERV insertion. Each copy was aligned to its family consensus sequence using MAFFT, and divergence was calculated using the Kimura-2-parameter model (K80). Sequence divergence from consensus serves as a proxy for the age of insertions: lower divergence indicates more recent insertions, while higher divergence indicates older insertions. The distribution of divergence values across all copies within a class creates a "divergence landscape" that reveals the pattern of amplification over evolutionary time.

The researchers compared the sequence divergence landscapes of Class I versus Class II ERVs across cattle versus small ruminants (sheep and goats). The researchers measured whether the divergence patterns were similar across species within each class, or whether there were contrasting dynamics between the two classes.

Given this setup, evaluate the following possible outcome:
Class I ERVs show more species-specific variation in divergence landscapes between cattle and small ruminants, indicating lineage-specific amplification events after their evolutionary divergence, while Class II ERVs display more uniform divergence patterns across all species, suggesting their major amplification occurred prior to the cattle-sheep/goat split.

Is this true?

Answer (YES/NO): NO